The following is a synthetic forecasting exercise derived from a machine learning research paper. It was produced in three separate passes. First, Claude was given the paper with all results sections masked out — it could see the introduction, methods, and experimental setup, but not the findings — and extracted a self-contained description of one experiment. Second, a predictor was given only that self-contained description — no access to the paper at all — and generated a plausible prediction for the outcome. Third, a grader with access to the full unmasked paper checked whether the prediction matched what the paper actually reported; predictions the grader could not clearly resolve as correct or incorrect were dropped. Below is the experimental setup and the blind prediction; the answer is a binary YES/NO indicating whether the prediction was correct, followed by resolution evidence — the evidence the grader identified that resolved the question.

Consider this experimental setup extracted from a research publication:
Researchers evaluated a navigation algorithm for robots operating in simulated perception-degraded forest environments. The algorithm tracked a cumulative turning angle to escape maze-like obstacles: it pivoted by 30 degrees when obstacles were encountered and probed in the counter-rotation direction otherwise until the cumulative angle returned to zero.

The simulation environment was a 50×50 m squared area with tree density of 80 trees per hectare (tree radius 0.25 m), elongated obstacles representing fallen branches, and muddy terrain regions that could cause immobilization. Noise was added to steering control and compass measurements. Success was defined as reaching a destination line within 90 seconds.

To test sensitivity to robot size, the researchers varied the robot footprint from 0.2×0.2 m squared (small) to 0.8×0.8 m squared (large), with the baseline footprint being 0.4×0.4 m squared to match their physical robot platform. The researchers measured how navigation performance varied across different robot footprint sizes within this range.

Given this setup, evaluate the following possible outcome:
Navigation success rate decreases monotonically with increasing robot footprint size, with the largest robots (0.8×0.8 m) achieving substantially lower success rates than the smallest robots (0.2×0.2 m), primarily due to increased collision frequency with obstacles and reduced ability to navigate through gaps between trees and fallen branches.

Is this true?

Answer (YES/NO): NO